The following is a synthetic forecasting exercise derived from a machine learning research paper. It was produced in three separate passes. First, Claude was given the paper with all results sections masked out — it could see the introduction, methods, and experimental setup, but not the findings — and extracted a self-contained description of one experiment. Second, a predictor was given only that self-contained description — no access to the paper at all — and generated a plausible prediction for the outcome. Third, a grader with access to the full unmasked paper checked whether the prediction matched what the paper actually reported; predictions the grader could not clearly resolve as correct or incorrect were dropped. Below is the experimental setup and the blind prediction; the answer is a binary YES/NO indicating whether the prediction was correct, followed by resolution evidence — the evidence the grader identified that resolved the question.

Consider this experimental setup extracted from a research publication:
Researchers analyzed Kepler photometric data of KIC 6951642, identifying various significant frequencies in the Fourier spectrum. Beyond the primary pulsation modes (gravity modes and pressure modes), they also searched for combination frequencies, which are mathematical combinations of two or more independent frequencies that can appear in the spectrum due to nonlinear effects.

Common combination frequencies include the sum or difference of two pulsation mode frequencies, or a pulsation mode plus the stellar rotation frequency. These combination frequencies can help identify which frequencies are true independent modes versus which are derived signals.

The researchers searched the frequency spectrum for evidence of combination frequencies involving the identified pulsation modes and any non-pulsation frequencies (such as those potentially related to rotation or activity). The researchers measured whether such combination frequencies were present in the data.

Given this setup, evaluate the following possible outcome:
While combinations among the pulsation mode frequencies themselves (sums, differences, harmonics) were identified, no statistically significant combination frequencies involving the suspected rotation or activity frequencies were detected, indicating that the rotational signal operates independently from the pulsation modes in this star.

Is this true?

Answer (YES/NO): NO